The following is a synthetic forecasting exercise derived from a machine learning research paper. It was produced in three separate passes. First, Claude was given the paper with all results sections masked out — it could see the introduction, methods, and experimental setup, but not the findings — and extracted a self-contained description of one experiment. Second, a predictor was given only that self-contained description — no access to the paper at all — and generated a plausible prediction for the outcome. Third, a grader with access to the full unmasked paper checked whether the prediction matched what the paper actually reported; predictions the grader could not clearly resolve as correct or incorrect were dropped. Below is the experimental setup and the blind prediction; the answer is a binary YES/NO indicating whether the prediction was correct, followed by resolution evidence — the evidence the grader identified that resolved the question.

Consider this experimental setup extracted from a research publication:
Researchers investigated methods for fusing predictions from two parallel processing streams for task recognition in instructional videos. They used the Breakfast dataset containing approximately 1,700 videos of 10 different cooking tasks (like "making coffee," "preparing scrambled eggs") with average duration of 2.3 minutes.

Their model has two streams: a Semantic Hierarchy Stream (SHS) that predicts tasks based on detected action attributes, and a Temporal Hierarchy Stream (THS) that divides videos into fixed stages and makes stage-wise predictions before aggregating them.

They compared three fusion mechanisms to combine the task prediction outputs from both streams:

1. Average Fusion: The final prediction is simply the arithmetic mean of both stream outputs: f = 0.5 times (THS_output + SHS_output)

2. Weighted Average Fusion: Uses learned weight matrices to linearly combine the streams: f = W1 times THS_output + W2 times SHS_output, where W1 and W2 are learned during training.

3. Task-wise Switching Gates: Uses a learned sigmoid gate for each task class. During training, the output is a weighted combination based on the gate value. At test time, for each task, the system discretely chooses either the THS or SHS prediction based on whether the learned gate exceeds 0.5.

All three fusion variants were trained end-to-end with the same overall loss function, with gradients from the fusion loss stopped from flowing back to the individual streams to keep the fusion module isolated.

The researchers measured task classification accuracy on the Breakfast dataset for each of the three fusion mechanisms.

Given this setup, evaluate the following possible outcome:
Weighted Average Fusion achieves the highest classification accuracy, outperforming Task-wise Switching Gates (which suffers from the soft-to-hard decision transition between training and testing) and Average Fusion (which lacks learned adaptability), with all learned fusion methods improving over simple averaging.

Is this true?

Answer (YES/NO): NO